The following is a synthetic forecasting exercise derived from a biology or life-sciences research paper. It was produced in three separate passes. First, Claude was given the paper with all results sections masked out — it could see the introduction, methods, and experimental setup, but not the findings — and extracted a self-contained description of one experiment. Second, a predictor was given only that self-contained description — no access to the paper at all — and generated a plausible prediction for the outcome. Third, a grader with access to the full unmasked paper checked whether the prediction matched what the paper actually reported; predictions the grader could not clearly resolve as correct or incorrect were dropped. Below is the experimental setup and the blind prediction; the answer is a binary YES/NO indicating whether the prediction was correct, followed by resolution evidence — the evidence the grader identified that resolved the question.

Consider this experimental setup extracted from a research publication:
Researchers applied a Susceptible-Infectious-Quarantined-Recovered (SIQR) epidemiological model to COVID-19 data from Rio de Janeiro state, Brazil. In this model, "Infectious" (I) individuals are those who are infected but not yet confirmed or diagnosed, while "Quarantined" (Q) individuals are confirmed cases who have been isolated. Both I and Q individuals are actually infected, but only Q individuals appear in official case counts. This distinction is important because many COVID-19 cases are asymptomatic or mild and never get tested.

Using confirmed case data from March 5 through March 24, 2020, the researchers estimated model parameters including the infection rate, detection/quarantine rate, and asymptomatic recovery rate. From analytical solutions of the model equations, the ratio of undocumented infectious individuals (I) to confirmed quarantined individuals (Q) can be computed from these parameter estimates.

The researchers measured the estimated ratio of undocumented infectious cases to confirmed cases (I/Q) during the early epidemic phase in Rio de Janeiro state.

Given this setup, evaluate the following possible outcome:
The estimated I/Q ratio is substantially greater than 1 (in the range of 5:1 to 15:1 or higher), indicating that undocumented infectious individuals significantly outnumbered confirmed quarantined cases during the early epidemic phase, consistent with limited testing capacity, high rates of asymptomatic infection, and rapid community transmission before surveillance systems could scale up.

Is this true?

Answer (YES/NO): YES